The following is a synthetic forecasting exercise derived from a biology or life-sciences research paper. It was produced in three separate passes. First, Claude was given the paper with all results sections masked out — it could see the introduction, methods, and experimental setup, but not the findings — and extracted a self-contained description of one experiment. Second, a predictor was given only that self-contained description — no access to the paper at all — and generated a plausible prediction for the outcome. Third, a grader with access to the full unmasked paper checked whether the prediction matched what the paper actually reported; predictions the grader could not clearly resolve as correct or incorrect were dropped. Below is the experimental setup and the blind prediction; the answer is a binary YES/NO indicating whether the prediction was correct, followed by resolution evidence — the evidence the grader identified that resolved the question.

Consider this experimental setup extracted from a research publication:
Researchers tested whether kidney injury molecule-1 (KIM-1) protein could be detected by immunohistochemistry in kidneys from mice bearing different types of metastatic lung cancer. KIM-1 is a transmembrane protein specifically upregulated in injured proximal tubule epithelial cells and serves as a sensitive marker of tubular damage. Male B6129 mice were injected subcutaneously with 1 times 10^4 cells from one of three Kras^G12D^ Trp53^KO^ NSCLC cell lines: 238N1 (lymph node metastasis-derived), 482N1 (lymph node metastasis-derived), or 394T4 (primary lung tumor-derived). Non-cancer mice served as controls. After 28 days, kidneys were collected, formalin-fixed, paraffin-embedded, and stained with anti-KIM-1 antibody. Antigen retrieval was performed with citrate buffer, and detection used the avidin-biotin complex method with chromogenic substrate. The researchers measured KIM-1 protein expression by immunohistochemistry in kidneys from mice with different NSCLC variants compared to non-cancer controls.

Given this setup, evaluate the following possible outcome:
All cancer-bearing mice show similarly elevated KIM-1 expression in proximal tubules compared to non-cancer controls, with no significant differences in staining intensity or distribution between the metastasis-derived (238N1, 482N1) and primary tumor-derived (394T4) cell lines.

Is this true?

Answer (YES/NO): NO